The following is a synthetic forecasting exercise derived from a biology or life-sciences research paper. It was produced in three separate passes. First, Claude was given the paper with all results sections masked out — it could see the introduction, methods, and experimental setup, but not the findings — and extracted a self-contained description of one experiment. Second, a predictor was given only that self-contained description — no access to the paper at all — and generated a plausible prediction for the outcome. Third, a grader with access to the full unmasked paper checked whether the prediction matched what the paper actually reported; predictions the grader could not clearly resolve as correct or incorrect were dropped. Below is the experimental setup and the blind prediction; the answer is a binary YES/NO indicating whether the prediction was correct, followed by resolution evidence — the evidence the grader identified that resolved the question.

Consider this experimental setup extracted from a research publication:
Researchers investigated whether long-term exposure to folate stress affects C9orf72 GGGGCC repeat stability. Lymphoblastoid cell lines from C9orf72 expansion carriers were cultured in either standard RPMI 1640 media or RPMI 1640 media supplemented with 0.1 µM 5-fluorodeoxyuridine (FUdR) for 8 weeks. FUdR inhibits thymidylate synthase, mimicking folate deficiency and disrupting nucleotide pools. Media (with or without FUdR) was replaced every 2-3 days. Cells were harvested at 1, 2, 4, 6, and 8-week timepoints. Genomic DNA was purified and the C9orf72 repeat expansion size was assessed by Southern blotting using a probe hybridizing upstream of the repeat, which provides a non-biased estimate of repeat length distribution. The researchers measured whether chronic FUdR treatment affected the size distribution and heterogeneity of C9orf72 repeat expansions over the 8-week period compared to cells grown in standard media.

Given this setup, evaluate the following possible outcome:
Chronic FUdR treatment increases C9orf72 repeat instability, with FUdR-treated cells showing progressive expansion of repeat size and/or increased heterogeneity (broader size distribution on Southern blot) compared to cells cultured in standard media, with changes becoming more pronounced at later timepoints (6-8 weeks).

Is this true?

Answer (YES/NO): NO